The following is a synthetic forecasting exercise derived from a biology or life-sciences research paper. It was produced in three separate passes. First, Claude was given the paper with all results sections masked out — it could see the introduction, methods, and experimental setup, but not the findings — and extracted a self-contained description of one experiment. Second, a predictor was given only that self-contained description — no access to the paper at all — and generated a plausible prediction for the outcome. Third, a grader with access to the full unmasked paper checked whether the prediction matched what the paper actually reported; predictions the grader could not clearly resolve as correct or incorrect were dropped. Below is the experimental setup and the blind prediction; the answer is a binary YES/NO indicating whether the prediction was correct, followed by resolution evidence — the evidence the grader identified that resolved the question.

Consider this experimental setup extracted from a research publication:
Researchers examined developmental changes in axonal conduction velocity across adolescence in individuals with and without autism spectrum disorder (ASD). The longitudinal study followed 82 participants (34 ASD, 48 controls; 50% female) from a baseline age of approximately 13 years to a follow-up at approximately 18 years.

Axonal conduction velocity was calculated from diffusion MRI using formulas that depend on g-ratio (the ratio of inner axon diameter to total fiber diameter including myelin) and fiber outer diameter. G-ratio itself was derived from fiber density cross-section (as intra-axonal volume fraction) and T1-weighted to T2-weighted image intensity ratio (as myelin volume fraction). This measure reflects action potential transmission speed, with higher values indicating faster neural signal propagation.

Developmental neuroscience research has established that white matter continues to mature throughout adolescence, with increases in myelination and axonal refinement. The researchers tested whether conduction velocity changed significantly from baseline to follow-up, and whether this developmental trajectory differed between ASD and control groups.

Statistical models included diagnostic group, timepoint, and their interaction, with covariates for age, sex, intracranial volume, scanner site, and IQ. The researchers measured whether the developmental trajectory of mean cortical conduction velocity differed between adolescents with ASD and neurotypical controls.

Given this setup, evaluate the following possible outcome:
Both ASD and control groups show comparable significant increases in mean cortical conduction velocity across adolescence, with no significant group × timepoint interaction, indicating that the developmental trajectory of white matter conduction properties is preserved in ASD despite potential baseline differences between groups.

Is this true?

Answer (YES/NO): NO